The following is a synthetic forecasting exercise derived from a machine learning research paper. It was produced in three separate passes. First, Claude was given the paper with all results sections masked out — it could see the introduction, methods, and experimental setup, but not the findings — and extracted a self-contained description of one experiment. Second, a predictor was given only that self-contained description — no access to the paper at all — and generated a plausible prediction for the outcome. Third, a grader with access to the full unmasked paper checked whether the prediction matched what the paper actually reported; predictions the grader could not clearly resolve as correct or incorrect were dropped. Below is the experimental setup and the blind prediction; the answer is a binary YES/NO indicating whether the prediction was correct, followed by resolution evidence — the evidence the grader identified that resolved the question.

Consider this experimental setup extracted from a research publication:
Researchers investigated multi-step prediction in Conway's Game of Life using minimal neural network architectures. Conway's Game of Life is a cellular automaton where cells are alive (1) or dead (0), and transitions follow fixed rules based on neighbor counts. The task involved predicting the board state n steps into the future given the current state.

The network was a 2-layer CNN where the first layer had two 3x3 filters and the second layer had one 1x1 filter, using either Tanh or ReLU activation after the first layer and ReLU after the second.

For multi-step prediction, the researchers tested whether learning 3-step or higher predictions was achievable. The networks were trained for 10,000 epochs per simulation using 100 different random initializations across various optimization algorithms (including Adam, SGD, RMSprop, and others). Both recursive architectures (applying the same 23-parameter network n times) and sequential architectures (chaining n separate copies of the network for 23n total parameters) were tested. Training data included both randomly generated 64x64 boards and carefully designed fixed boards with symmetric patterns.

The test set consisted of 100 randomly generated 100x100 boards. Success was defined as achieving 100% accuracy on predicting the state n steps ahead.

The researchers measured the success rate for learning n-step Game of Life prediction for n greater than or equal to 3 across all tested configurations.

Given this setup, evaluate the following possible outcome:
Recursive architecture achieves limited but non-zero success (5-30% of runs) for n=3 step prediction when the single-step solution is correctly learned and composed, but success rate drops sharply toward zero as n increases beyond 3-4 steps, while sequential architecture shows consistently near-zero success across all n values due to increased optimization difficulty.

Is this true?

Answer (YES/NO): NO